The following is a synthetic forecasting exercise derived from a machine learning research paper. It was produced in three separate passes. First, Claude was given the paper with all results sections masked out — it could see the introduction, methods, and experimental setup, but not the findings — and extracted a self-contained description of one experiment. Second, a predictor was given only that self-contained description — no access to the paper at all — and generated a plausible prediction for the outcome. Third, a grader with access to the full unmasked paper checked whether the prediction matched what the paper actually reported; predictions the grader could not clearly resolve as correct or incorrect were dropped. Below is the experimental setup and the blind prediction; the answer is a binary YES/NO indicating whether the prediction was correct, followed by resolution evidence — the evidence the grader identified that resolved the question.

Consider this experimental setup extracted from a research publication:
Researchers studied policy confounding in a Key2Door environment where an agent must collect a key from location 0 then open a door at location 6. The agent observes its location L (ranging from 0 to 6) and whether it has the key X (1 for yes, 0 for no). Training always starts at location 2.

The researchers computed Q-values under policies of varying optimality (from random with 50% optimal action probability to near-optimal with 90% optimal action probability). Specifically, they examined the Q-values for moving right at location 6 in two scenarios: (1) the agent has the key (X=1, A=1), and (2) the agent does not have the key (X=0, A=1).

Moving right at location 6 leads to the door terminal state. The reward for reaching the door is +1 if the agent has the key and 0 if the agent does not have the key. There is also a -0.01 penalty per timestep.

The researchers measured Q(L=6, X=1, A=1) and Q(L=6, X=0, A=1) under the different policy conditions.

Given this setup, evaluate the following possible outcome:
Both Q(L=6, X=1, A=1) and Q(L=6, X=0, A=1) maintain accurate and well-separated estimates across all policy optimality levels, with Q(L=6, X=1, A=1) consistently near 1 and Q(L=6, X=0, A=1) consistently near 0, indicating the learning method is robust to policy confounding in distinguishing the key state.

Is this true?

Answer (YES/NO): YES